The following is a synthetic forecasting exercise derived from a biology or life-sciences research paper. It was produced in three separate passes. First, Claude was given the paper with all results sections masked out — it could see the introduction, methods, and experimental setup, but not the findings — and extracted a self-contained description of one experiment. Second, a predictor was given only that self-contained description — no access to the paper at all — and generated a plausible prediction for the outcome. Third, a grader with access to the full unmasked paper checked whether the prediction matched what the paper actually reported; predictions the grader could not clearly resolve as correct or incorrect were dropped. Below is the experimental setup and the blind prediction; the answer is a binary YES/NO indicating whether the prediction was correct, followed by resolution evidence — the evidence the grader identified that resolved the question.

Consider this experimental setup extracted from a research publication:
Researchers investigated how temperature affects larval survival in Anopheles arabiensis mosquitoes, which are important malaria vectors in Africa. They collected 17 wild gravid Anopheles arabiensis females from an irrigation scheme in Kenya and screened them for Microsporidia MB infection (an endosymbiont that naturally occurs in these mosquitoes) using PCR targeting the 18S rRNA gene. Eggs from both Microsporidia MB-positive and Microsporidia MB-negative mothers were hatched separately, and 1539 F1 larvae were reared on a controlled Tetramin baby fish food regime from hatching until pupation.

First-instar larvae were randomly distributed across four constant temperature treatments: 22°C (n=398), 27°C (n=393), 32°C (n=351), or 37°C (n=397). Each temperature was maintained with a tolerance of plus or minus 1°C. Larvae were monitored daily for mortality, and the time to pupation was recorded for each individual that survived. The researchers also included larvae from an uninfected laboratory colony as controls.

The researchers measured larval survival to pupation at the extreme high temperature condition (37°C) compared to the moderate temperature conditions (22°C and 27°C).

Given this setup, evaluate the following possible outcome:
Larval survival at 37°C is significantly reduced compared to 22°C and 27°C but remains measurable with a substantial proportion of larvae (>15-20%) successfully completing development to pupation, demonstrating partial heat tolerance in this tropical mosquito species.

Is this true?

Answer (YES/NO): YES